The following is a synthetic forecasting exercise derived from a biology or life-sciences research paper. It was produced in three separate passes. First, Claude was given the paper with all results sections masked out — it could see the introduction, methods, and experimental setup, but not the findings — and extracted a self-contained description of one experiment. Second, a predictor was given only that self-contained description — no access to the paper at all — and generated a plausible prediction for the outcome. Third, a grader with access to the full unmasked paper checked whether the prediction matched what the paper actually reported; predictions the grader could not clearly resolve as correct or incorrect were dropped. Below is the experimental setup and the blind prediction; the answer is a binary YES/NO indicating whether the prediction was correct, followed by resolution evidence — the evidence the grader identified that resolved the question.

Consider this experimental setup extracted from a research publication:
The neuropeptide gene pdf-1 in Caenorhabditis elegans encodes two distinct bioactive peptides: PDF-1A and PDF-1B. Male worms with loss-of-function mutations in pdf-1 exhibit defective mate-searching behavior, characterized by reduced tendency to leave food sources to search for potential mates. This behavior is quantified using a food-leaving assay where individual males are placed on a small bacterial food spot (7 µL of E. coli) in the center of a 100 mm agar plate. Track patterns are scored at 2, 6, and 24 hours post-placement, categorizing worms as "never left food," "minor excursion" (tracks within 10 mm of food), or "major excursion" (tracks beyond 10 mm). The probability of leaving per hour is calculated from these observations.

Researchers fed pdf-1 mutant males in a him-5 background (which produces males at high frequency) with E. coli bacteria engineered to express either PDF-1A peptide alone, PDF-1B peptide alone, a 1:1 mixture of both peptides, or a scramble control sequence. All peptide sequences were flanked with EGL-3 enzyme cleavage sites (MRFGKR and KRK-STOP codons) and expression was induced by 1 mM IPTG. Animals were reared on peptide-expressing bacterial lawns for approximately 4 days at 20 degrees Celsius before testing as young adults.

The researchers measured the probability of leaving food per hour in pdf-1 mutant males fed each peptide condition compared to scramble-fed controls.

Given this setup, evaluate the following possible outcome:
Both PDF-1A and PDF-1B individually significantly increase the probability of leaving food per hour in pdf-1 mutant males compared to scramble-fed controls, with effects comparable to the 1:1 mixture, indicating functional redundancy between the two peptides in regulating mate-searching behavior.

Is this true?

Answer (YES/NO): NO